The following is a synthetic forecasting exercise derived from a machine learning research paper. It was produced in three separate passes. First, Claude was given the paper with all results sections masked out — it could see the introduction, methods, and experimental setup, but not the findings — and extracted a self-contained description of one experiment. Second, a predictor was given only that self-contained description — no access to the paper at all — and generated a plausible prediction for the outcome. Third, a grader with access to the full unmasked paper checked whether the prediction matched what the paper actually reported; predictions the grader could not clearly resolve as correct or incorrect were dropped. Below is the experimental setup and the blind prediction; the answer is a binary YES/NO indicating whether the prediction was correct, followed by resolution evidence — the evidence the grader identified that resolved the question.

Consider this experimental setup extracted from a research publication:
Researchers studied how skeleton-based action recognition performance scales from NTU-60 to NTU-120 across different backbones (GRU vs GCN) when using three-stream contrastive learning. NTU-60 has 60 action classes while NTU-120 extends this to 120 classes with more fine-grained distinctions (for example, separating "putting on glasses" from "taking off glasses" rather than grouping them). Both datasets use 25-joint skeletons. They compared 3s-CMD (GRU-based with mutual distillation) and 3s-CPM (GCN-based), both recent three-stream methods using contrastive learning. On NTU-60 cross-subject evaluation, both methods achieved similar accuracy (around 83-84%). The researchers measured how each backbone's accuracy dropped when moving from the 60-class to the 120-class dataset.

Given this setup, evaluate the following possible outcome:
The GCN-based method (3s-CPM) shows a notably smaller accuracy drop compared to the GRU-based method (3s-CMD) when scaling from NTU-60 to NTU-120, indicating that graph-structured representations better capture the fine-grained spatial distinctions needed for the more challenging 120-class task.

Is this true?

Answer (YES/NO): NO